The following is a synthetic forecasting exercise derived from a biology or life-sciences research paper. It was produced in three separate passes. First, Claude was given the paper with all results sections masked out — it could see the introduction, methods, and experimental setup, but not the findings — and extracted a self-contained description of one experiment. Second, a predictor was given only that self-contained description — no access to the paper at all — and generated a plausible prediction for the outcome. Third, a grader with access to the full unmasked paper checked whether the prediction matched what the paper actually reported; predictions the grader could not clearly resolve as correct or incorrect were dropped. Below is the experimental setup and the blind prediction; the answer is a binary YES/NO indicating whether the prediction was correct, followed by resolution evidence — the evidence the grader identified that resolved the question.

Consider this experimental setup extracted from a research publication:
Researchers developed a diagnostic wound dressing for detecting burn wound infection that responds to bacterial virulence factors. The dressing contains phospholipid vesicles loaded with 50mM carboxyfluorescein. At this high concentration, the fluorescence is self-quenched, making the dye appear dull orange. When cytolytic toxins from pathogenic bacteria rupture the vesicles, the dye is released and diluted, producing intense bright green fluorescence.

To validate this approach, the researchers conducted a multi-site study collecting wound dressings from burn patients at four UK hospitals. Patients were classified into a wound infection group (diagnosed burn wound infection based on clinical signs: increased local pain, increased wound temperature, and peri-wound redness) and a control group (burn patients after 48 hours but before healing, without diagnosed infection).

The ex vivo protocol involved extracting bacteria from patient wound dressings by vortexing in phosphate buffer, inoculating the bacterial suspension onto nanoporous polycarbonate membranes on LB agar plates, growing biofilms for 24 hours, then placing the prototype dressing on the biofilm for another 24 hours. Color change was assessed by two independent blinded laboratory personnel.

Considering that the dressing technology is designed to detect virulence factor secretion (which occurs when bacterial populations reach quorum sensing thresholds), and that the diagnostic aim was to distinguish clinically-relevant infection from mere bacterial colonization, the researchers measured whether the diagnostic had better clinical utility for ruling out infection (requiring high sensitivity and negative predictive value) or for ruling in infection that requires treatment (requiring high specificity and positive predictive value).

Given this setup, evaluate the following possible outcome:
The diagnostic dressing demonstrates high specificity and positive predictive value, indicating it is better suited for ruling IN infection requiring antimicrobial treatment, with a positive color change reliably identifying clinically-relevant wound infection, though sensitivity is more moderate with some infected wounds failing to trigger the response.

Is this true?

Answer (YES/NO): NO